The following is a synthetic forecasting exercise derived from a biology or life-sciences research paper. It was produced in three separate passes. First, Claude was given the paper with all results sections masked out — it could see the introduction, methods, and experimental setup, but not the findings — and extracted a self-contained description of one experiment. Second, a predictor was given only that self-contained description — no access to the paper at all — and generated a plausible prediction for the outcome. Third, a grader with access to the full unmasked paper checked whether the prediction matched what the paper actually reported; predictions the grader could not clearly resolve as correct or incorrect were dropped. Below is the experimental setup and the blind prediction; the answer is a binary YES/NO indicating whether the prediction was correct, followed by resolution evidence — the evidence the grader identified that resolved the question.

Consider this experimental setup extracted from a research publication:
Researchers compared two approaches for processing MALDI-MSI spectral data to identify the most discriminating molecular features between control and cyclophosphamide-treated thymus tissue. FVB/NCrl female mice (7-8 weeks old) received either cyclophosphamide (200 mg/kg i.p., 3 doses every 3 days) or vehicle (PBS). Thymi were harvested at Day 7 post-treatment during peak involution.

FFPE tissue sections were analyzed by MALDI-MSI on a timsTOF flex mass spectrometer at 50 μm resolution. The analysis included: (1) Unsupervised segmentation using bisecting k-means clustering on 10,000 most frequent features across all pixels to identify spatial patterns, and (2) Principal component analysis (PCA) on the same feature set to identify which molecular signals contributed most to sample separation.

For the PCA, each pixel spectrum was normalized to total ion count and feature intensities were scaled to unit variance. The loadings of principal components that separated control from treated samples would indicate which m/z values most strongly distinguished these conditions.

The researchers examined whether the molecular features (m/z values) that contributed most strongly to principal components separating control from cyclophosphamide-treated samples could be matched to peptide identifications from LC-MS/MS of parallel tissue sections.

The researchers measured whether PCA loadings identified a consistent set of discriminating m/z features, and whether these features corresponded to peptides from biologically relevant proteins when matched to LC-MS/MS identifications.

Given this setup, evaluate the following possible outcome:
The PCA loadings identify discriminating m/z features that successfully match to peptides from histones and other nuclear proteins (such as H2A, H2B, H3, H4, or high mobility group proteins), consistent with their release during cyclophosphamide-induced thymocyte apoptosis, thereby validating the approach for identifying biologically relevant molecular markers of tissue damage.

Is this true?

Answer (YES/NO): NO